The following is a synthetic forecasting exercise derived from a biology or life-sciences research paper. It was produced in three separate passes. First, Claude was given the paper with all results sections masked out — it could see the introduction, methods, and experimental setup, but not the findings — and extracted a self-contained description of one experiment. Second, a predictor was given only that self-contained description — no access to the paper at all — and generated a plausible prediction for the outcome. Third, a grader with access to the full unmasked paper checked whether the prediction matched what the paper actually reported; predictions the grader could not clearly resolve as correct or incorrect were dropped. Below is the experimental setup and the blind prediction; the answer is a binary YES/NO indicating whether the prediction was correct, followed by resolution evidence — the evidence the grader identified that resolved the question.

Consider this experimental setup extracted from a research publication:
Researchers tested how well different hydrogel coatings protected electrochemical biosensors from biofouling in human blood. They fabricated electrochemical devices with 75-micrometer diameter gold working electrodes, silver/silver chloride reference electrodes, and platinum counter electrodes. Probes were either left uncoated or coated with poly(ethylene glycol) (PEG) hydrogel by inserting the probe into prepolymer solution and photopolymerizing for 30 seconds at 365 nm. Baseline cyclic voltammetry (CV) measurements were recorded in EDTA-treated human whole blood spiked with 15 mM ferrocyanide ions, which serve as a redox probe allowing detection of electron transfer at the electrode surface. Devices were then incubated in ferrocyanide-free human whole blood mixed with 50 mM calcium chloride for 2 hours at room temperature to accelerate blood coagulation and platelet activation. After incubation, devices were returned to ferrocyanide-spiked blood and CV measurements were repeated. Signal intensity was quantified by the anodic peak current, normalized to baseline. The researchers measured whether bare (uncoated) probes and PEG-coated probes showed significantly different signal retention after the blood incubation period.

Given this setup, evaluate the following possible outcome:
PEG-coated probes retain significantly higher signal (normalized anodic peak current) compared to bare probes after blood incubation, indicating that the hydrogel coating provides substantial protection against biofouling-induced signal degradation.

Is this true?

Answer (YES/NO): NO